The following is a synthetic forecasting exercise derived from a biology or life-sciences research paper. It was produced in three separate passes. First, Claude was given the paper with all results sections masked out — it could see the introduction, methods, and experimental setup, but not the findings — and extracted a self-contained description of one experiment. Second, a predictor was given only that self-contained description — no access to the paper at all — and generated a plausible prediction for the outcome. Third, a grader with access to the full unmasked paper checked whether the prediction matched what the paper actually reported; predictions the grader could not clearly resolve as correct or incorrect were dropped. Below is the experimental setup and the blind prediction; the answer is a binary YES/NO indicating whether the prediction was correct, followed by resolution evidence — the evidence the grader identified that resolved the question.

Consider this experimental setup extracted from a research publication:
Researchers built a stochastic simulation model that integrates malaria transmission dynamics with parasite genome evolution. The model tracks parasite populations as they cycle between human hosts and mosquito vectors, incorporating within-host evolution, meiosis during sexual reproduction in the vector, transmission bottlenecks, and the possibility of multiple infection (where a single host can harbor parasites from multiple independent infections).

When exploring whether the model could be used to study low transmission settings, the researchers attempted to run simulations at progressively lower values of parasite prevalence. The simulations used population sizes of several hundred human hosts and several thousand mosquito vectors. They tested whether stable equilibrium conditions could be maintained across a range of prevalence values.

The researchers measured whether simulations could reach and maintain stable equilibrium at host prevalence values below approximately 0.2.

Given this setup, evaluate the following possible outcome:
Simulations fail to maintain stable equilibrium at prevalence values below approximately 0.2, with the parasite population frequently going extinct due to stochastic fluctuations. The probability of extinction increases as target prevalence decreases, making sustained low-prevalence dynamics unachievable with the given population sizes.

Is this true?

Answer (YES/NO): YES